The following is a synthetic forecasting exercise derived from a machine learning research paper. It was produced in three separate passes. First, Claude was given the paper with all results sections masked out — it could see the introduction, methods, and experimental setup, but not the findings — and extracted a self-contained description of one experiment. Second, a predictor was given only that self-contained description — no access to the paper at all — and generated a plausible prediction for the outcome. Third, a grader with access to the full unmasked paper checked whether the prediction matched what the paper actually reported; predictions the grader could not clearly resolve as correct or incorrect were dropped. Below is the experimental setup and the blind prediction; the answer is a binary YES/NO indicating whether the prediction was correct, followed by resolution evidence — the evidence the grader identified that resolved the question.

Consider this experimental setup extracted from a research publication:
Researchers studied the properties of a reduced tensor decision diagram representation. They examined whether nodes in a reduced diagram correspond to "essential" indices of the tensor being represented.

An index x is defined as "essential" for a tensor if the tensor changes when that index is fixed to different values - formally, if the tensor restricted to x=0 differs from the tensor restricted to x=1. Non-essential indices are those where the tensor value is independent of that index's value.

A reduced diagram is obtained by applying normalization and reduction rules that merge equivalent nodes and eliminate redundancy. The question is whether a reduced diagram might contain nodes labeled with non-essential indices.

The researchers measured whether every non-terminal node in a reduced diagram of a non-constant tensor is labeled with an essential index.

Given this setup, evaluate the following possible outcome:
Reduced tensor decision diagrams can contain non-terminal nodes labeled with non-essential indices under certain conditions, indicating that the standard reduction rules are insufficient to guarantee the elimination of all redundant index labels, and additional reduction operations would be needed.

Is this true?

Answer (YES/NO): NO